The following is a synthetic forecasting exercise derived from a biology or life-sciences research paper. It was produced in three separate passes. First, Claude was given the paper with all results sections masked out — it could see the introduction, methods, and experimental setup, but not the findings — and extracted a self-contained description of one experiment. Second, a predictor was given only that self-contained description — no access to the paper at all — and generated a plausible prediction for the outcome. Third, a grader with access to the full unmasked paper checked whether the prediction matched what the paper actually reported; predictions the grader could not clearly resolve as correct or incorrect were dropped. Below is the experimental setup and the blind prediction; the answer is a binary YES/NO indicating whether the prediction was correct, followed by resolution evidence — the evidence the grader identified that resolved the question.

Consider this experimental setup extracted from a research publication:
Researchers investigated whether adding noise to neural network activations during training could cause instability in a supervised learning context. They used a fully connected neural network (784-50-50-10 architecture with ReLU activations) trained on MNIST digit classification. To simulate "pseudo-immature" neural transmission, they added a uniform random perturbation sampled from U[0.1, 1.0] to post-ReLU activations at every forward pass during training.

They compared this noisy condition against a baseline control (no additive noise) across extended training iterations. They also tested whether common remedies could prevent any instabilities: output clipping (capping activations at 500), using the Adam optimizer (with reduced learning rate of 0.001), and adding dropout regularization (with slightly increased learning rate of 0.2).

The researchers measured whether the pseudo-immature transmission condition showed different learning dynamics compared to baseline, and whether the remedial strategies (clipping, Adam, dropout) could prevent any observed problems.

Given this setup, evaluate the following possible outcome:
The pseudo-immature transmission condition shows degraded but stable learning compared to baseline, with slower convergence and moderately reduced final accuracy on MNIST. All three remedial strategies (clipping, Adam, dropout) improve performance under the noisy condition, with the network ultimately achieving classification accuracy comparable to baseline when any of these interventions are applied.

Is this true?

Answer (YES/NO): NO